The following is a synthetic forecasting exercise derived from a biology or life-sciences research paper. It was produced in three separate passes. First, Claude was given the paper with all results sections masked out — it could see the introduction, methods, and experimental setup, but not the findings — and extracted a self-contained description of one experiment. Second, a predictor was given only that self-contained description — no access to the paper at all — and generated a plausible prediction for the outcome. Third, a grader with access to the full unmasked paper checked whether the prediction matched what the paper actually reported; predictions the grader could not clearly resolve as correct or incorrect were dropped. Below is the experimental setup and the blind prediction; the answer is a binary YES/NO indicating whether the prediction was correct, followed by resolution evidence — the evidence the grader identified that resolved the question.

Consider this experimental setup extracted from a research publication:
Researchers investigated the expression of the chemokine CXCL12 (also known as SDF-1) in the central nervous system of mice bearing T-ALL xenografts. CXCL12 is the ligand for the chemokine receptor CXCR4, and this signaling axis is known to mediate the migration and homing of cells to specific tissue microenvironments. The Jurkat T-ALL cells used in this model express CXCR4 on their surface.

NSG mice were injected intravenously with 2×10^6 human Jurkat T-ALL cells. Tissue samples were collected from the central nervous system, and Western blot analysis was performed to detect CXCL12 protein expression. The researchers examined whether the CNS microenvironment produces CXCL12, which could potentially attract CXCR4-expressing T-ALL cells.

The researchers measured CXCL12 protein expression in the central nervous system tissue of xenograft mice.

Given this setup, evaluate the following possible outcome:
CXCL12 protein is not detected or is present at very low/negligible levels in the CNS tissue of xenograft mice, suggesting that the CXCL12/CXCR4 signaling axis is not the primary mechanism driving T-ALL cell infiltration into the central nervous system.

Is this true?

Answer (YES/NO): NO